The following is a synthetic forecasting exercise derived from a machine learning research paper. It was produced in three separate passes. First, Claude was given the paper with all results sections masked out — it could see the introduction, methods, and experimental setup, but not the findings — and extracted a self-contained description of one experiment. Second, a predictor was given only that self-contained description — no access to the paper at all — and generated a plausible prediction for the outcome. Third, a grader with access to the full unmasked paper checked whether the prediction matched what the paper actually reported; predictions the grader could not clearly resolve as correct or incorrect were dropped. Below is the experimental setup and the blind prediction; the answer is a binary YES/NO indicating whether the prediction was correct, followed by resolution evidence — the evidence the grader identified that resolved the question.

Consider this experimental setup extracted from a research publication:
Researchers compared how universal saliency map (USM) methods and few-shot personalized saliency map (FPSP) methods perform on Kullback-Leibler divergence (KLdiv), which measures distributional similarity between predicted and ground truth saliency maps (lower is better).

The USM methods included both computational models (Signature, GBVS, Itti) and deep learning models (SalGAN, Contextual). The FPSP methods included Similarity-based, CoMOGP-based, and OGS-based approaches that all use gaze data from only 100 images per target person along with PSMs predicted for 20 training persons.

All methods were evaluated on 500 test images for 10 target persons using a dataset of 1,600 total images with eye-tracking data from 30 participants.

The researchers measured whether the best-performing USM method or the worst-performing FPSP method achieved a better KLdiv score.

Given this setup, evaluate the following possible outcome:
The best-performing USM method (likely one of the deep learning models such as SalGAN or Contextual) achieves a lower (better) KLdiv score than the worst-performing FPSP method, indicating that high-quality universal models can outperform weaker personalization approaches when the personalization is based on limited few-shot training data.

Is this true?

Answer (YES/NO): NO